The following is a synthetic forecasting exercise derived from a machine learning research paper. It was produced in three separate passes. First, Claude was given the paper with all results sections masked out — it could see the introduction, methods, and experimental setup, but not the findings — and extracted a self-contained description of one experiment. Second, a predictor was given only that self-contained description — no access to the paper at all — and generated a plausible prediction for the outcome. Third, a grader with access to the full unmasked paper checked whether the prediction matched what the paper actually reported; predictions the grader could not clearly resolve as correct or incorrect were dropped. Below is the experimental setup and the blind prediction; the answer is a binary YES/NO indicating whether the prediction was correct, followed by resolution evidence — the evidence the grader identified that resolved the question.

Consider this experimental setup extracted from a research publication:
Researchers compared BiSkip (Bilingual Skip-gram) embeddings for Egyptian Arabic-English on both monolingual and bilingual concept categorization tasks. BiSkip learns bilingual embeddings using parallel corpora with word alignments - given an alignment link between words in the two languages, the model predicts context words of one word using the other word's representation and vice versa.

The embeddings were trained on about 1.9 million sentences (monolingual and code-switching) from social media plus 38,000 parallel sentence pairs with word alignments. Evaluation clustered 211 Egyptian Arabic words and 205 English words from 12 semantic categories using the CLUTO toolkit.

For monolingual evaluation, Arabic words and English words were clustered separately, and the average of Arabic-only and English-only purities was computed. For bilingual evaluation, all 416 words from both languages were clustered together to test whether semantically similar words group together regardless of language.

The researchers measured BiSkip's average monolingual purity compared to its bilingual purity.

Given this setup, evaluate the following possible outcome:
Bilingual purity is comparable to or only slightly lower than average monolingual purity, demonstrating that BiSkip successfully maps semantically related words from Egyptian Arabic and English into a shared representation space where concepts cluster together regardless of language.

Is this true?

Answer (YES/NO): NO